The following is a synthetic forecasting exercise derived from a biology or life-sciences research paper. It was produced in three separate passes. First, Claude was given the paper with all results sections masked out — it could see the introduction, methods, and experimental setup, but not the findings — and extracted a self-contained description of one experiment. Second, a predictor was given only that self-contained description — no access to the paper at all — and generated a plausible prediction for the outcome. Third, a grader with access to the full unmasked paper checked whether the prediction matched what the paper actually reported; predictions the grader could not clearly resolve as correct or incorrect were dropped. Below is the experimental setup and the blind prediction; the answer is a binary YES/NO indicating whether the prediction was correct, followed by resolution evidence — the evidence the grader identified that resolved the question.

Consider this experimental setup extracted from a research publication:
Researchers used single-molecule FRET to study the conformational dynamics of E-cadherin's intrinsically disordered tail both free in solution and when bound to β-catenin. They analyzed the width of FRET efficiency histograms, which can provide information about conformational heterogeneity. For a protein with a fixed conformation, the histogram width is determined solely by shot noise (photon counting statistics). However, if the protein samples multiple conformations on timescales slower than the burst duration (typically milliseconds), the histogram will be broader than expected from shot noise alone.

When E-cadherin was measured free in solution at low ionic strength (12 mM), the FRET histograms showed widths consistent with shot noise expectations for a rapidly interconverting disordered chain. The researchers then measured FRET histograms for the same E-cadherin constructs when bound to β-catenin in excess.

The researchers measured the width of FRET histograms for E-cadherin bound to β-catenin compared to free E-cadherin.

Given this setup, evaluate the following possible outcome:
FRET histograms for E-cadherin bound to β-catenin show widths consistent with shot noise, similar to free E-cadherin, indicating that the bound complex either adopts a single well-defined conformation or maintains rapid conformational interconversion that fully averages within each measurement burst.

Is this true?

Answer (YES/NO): NO